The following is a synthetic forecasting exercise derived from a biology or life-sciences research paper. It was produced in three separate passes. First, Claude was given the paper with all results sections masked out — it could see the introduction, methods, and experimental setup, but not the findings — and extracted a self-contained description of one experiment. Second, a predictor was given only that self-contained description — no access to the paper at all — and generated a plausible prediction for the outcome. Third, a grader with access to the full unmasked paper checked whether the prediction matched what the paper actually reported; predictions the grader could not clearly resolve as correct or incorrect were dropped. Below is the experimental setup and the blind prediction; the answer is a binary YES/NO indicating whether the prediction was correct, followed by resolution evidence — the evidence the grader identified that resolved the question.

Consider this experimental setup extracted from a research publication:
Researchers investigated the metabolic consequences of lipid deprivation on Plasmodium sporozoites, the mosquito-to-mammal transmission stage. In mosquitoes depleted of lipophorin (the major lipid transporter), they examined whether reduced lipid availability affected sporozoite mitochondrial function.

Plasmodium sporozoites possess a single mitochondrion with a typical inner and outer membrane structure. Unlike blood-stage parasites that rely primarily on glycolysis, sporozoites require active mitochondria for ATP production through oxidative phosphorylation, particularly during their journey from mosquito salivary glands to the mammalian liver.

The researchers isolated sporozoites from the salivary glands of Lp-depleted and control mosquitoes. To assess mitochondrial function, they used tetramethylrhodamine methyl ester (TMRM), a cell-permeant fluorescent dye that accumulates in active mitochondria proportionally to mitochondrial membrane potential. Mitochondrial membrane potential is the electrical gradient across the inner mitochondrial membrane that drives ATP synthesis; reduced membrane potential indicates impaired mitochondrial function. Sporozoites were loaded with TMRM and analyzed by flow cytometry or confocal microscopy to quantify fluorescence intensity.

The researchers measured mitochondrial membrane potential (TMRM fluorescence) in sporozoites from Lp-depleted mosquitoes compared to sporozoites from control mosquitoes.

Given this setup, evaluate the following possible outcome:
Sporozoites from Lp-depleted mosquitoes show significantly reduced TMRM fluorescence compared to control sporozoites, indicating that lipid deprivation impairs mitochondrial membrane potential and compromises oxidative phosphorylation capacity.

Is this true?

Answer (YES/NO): YES